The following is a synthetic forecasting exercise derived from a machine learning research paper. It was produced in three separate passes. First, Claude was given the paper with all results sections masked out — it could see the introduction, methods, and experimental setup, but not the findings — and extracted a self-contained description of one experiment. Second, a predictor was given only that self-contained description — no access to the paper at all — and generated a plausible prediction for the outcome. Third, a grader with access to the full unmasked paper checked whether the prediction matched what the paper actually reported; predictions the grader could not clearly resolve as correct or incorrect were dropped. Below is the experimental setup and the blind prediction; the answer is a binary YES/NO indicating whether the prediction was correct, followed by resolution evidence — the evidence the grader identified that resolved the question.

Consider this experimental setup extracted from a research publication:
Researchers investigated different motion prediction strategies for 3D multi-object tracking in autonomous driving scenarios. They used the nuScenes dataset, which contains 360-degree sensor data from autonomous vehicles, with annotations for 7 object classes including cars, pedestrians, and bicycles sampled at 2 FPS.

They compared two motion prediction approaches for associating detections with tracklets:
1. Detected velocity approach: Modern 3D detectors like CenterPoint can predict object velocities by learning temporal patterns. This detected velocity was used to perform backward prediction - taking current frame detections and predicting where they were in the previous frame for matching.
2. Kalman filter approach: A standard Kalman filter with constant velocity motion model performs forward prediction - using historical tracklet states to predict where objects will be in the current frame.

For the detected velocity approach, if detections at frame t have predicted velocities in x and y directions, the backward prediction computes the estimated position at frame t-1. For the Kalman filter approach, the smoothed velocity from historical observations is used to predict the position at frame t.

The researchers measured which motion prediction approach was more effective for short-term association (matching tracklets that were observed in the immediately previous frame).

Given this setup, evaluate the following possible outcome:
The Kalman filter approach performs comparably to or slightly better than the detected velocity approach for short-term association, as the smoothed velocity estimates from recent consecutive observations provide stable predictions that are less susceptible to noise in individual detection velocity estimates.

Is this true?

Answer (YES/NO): NO